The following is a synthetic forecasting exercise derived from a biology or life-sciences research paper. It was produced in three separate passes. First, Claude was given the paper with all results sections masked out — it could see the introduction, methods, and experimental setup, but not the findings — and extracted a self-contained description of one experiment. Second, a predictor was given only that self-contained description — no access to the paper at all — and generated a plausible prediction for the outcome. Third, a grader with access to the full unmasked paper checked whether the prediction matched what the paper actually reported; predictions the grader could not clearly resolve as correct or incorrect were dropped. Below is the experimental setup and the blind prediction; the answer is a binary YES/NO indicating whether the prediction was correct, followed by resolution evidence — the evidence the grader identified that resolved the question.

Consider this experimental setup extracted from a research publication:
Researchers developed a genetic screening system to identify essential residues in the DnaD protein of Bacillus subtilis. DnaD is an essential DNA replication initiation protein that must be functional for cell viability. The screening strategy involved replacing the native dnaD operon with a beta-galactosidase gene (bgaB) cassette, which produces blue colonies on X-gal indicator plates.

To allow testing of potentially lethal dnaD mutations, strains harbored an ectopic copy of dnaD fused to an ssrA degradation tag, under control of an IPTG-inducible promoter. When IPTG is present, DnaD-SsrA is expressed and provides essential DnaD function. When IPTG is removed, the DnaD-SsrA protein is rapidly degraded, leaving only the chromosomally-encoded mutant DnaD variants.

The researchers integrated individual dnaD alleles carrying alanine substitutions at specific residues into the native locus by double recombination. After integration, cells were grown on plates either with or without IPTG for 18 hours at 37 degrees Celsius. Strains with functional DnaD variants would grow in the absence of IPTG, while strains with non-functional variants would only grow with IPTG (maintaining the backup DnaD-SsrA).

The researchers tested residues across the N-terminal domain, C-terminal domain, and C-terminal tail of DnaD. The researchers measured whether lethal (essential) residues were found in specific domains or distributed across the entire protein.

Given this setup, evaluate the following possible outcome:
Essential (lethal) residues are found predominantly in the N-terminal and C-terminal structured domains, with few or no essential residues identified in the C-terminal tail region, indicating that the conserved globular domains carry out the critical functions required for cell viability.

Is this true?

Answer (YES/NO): NO